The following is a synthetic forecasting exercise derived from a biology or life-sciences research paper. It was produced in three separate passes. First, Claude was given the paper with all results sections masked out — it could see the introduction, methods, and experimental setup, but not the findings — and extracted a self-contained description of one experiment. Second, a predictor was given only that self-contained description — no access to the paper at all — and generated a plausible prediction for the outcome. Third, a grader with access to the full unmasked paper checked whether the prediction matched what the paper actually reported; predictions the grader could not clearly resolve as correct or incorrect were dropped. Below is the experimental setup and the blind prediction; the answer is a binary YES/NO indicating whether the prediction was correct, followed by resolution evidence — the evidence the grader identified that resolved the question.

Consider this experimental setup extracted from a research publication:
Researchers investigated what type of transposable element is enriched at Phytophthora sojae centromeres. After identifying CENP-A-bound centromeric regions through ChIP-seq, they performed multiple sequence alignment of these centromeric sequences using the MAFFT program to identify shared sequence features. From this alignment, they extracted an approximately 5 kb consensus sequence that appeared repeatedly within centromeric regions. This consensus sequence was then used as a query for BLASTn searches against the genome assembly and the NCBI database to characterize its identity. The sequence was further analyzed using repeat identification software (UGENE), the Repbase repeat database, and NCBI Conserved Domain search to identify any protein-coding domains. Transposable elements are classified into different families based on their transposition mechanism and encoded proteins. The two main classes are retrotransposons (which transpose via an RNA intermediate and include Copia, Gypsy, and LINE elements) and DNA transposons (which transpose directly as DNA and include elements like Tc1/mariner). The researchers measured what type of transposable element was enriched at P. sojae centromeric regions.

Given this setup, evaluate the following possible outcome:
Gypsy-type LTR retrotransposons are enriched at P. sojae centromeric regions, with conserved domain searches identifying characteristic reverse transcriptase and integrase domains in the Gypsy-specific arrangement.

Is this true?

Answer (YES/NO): NO